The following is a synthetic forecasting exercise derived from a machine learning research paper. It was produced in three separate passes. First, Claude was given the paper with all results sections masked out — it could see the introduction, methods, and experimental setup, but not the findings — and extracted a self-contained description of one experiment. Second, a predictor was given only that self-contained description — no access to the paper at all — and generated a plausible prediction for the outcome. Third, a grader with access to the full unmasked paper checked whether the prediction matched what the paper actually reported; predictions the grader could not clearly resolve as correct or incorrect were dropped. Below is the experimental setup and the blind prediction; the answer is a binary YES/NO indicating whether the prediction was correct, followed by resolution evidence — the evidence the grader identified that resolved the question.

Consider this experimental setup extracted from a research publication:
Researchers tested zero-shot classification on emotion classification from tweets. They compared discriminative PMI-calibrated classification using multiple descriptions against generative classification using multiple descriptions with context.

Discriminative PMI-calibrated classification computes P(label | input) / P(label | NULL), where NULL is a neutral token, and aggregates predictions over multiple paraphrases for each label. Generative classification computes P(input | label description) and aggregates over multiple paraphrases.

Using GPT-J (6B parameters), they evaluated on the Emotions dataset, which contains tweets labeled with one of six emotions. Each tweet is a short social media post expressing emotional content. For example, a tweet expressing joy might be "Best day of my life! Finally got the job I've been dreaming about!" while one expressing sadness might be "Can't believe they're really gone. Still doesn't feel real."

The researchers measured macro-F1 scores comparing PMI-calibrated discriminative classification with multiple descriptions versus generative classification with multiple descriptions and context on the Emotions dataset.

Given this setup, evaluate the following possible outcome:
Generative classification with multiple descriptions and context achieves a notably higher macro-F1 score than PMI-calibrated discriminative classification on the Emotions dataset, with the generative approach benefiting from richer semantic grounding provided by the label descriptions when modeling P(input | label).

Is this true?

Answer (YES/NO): NO